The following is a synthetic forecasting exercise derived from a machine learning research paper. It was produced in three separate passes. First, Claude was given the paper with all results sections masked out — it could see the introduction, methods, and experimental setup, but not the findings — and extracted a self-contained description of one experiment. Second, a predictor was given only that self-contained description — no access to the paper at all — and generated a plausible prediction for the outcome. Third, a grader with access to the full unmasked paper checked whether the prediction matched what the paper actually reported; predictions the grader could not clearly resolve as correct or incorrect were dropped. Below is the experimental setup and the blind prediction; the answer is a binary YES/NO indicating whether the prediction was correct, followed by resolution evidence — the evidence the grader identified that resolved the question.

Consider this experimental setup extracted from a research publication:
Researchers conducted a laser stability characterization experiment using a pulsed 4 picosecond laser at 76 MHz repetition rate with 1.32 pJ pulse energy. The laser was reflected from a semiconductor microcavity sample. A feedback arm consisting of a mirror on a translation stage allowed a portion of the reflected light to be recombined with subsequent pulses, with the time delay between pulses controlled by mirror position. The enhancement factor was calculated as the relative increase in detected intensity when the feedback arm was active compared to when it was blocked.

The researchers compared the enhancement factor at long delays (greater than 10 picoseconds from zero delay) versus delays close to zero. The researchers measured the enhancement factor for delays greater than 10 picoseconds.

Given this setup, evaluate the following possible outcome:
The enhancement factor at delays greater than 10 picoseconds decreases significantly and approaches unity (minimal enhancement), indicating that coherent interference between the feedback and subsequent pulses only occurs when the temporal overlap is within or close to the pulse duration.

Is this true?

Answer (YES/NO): NO